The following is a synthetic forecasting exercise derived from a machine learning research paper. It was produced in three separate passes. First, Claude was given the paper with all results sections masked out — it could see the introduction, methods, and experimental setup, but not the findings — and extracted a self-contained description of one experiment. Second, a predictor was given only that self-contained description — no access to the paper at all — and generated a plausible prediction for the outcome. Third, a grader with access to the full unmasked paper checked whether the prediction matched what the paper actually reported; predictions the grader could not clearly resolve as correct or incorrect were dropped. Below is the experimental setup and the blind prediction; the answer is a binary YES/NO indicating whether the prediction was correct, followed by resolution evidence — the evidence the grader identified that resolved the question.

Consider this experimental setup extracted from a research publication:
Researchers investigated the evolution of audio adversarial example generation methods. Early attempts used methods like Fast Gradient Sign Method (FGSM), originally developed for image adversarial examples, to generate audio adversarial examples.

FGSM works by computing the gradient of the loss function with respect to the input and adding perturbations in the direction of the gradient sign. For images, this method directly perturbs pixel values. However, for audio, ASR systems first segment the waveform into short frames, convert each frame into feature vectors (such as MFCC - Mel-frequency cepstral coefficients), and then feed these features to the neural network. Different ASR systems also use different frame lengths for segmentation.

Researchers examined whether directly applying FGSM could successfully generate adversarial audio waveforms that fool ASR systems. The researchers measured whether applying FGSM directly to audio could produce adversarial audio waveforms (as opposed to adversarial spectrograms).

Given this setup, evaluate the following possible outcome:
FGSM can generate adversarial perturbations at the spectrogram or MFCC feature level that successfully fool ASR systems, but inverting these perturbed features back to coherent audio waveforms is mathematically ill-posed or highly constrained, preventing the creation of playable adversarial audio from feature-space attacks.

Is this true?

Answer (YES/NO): NO